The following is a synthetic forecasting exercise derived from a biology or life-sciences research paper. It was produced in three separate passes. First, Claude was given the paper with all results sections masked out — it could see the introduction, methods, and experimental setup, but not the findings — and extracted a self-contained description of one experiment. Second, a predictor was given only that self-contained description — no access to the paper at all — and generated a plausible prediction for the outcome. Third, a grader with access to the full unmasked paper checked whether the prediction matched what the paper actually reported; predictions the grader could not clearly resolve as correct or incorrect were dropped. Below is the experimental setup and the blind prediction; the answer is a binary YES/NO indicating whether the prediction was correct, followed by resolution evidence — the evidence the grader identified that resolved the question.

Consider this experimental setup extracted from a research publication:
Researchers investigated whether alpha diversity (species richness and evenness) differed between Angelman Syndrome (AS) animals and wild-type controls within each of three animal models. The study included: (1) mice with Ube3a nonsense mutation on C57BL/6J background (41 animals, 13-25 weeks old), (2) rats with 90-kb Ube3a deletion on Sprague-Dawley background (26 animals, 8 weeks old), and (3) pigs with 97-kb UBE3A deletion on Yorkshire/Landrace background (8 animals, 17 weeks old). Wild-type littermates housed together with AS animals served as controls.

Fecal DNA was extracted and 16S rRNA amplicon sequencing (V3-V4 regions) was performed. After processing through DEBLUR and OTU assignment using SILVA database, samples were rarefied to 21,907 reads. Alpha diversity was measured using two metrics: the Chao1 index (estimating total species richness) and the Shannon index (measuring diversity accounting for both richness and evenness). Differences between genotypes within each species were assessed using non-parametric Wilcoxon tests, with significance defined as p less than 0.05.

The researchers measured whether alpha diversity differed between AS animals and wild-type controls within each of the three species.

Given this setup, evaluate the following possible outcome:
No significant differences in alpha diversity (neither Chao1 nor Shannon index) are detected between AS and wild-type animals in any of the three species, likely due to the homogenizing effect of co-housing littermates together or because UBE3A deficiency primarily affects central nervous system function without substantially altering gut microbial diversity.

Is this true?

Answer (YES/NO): NO